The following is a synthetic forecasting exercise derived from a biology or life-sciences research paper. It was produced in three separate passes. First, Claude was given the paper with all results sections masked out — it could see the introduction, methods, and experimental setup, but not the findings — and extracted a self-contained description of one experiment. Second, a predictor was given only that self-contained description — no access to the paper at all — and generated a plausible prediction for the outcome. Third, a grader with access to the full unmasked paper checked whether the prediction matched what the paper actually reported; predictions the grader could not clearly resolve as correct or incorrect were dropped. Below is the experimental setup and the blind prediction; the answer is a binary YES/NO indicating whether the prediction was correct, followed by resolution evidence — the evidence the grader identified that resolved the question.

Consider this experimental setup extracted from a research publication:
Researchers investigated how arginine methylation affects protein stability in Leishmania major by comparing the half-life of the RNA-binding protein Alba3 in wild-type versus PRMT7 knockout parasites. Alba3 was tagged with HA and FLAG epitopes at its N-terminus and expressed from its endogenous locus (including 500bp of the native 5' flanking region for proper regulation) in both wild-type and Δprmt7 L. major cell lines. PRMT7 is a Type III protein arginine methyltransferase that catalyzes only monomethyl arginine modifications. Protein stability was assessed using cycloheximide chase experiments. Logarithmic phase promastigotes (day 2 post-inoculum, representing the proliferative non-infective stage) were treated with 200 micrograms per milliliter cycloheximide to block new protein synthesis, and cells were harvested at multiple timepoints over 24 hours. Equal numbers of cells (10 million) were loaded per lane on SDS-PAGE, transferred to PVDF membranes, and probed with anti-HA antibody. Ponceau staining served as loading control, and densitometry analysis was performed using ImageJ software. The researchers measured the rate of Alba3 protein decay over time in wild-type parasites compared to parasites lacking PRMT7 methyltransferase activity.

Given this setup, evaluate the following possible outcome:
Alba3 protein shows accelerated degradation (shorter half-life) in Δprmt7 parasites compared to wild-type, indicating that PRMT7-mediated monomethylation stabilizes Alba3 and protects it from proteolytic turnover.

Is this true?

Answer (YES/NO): NO